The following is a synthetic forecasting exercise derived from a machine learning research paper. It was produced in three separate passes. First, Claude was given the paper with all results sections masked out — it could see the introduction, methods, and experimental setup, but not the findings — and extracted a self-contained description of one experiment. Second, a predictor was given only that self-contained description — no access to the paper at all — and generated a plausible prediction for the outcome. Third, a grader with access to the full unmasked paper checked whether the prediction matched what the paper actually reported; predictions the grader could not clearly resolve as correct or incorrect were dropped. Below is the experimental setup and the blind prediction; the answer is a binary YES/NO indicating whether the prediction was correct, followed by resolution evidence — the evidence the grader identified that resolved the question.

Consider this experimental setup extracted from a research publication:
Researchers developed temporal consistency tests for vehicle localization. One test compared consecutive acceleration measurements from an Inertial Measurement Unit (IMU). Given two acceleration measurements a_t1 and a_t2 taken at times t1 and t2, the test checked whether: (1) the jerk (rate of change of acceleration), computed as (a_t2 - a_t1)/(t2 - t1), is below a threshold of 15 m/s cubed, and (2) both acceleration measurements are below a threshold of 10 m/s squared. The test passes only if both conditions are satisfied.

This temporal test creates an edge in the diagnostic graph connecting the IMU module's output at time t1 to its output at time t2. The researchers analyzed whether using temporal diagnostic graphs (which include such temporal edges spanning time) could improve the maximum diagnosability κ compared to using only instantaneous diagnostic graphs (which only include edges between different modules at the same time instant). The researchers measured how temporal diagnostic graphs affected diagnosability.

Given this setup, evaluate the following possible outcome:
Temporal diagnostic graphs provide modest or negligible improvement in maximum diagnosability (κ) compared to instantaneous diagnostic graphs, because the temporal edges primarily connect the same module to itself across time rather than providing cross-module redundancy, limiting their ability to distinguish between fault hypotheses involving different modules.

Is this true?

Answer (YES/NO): NO